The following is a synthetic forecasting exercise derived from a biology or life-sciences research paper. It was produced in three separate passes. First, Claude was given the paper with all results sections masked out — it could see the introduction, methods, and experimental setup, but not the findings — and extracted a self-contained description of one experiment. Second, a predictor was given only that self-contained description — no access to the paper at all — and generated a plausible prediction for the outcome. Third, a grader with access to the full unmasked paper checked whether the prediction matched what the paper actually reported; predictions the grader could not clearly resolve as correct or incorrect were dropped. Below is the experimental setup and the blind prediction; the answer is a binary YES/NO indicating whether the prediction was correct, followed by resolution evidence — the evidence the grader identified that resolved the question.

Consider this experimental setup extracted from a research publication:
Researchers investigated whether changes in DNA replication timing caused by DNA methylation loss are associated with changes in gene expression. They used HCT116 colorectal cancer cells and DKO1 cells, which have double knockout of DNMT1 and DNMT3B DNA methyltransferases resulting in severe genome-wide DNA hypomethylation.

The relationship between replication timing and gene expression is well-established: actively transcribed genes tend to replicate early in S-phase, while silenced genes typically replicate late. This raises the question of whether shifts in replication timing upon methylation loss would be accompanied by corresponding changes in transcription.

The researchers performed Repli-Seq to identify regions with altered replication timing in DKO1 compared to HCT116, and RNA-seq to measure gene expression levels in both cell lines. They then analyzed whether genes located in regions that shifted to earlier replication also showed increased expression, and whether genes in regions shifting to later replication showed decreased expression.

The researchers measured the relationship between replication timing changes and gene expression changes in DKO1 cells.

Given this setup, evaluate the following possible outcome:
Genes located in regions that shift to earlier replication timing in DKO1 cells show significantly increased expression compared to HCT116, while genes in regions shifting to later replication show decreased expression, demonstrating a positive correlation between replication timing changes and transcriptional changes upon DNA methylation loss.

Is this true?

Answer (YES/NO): YES